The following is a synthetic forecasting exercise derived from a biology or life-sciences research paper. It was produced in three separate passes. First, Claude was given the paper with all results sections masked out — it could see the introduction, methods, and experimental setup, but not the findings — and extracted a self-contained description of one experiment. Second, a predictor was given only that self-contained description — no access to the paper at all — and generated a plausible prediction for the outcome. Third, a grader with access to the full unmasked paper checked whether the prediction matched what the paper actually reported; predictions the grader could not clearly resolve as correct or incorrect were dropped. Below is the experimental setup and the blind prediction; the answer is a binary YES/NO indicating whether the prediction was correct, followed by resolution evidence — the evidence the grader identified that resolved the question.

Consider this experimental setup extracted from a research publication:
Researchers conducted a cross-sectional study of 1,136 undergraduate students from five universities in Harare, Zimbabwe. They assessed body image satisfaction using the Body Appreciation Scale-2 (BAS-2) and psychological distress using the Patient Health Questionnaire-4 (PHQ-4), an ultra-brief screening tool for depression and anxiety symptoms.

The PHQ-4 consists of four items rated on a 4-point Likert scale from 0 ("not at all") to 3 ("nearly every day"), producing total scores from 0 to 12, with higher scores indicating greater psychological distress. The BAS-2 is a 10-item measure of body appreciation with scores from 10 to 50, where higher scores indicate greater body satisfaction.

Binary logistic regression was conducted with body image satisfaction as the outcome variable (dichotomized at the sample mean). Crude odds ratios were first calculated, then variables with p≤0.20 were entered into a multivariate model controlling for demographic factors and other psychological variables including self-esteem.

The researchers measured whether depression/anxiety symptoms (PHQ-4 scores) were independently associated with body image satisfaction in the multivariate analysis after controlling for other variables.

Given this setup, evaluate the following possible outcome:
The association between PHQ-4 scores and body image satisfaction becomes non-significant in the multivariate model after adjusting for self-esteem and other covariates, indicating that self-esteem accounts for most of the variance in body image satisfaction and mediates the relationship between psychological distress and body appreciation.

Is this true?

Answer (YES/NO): NO